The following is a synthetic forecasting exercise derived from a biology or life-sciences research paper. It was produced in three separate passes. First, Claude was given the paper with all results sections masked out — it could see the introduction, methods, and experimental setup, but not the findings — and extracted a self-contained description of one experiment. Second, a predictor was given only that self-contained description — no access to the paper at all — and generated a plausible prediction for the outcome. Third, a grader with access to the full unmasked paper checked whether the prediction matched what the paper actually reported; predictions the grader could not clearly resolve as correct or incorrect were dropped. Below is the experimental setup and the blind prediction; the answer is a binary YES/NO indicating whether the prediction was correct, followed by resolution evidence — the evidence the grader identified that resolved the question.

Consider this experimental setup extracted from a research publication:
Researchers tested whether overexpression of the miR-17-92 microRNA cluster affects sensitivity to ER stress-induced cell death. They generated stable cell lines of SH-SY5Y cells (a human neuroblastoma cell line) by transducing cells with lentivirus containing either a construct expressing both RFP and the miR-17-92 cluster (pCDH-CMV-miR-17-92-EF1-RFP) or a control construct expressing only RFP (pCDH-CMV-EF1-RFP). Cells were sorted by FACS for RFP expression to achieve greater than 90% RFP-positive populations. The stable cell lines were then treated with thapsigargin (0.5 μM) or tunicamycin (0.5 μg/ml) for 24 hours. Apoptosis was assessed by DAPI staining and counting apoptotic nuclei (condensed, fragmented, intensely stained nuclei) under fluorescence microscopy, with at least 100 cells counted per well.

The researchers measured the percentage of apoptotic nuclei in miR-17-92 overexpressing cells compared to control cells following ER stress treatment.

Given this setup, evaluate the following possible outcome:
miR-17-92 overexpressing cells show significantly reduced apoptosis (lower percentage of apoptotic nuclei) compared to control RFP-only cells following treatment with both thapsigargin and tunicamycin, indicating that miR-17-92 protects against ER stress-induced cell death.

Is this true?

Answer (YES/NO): YES